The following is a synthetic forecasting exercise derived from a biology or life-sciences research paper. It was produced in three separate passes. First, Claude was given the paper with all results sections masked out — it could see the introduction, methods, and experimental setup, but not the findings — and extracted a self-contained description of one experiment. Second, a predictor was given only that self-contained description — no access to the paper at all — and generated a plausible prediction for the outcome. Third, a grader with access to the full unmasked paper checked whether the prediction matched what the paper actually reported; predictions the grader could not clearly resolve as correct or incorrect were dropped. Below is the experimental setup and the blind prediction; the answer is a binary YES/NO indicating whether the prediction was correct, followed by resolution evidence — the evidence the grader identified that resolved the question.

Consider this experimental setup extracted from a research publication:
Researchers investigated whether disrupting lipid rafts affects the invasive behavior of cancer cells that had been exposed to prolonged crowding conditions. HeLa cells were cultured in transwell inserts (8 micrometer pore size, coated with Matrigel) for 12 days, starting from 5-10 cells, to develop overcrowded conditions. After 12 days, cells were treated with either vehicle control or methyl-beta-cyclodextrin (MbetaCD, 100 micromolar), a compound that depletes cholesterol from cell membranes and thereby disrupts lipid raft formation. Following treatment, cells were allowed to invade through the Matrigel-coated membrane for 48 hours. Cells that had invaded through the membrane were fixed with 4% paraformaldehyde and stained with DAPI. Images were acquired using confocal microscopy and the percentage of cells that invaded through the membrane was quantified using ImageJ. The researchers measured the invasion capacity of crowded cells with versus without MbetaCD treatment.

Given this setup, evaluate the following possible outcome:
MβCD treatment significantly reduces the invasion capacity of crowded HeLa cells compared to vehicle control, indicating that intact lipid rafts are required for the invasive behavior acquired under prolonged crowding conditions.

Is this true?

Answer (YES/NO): NO